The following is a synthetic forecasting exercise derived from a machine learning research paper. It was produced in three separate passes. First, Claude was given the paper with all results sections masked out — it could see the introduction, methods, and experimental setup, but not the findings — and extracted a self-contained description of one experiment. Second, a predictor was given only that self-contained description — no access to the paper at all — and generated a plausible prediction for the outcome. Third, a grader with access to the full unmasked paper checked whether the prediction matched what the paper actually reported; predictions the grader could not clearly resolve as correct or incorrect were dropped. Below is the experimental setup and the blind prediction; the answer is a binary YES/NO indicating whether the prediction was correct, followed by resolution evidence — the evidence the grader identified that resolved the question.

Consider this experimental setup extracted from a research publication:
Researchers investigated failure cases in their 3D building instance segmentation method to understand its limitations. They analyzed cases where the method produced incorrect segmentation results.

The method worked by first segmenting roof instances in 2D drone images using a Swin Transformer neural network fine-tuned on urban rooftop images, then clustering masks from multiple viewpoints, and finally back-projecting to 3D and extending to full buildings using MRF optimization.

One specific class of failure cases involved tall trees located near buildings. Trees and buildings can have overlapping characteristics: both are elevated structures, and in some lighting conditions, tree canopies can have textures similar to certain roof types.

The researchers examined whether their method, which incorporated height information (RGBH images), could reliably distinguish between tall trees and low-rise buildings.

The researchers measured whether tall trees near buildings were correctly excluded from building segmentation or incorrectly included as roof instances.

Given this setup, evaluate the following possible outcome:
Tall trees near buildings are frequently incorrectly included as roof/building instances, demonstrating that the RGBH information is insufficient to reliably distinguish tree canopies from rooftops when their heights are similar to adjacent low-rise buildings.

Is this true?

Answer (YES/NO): NO